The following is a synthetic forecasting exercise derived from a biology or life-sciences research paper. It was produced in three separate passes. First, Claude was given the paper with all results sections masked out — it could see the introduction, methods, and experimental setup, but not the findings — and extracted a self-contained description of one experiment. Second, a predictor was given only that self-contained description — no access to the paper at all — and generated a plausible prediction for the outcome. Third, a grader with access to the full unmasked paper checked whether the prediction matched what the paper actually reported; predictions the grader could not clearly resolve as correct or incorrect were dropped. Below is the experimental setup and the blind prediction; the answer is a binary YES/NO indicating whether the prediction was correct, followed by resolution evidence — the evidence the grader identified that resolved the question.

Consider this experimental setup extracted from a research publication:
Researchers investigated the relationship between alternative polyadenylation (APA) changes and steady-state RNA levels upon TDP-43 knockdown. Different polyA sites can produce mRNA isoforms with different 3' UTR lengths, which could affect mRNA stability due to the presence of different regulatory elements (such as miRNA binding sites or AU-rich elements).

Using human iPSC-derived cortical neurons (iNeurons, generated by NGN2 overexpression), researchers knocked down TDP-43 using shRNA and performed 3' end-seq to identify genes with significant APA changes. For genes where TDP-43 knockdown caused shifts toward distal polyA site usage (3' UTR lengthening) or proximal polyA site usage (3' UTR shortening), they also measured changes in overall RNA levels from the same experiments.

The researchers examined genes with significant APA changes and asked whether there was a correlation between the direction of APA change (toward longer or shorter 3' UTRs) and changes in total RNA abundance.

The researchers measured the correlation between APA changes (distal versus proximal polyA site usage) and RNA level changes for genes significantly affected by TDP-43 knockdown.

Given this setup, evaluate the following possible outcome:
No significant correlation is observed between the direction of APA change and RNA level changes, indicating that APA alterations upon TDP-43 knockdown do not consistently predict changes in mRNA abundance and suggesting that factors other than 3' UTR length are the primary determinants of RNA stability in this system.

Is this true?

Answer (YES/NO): NO